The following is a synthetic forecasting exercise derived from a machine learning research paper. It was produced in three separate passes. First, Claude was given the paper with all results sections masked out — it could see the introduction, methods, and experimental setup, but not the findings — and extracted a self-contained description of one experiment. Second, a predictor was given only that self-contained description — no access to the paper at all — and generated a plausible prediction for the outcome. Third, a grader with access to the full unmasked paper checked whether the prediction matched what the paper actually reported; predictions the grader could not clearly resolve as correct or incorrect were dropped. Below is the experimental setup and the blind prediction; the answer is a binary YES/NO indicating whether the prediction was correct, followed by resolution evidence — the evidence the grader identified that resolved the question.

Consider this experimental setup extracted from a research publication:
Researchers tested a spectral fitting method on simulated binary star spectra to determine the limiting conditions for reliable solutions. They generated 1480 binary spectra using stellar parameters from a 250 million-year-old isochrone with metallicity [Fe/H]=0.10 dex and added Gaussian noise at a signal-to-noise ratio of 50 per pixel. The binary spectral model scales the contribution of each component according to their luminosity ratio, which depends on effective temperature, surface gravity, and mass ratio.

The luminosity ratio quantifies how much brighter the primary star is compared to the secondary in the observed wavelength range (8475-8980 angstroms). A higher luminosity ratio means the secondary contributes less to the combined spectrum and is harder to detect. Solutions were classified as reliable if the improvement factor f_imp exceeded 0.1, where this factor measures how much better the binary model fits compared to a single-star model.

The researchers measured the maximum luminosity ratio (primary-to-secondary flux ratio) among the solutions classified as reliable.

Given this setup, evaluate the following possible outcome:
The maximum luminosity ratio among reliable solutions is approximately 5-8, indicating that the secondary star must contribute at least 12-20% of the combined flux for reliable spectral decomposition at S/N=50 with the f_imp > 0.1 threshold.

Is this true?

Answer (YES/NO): NO